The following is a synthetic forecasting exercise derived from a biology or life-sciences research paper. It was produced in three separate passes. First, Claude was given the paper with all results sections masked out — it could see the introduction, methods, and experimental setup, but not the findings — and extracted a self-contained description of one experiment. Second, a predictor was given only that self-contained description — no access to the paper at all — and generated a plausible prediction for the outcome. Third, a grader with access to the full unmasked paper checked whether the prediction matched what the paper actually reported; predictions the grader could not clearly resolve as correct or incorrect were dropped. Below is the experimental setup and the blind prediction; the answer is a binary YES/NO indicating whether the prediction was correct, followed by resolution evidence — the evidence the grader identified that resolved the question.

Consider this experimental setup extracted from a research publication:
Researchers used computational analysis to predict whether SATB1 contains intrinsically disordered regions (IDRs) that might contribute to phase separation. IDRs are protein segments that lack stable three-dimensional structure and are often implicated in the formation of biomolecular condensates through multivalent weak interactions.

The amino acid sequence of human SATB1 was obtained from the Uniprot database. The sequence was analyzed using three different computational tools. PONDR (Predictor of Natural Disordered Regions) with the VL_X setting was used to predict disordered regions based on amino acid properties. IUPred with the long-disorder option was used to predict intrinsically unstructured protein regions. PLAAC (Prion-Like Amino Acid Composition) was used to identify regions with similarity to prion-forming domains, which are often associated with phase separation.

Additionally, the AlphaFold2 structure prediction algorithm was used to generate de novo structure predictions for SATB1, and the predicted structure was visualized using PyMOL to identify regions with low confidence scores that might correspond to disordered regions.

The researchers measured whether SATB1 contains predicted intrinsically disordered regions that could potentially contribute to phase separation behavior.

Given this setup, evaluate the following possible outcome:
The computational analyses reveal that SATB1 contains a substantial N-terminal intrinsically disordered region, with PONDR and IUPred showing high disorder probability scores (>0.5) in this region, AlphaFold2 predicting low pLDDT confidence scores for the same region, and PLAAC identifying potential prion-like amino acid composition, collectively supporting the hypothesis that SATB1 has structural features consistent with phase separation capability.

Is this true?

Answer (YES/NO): NO